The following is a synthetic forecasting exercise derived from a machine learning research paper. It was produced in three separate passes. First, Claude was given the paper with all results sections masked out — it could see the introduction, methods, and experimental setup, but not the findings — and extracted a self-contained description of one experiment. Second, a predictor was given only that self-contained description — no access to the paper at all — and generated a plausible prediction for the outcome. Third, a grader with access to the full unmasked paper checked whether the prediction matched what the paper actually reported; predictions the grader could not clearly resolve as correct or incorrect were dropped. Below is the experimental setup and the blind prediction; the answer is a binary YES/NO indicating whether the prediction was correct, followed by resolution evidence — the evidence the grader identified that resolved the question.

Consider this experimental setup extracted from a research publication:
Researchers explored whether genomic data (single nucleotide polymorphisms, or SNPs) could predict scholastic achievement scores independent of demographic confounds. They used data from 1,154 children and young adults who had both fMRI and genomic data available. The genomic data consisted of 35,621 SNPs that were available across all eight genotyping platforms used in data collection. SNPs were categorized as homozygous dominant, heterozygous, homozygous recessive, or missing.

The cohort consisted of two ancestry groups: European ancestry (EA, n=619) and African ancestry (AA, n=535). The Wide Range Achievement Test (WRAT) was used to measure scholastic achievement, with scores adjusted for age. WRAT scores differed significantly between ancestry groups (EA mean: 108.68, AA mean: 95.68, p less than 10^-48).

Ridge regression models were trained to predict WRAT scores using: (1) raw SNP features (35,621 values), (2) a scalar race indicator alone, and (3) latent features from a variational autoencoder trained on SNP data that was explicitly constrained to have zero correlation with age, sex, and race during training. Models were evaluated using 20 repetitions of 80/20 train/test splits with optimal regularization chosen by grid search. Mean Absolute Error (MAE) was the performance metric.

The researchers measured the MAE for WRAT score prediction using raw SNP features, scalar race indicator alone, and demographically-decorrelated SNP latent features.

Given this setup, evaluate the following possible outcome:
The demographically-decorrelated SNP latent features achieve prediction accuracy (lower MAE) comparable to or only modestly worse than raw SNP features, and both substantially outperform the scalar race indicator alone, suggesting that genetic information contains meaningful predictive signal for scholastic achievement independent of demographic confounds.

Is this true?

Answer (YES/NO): NO